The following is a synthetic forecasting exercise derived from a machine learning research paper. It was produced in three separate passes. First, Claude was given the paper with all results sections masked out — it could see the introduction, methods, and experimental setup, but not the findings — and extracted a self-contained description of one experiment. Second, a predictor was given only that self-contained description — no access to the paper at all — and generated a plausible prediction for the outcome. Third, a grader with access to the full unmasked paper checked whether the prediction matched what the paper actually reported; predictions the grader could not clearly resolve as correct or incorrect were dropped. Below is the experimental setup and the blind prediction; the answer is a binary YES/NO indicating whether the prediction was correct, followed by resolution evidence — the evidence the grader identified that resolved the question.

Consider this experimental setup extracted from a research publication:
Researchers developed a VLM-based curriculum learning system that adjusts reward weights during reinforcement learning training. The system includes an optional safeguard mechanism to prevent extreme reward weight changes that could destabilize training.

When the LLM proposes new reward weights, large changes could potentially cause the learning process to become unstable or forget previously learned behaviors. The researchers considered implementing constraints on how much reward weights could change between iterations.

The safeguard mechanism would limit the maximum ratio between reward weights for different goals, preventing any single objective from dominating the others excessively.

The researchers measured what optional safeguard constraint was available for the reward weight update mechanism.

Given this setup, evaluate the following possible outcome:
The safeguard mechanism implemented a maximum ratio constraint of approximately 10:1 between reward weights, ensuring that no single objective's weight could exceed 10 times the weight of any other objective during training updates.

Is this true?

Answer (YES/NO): NO